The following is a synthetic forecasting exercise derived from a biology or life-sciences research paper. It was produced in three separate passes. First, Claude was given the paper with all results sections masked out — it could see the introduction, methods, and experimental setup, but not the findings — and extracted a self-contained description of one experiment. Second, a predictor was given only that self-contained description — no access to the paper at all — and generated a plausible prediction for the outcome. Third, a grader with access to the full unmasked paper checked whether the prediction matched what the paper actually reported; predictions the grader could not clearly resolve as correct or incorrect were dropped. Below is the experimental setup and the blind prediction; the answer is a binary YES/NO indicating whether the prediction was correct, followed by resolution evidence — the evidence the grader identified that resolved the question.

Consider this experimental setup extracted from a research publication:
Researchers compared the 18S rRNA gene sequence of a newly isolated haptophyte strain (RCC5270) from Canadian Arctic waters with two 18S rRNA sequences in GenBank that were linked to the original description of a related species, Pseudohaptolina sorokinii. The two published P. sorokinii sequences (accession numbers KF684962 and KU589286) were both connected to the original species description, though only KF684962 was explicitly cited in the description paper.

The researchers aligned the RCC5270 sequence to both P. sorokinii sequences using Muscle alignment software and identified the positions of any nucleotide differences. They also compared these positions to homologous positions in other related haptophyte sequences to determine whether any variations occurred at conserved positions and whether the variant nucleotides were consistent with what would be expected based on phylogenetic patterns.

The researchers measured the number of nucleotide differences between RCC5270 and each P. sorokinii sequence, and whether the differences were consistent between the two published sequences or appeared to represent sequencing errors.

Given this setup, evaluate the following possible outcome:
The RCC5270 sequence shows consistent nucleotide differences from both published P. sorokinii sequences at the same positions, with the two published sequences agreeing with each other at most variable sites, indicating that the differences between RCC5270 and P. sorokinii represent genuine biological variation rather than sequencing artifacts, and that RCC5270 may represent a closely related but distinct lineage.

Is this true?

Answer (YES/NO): NO